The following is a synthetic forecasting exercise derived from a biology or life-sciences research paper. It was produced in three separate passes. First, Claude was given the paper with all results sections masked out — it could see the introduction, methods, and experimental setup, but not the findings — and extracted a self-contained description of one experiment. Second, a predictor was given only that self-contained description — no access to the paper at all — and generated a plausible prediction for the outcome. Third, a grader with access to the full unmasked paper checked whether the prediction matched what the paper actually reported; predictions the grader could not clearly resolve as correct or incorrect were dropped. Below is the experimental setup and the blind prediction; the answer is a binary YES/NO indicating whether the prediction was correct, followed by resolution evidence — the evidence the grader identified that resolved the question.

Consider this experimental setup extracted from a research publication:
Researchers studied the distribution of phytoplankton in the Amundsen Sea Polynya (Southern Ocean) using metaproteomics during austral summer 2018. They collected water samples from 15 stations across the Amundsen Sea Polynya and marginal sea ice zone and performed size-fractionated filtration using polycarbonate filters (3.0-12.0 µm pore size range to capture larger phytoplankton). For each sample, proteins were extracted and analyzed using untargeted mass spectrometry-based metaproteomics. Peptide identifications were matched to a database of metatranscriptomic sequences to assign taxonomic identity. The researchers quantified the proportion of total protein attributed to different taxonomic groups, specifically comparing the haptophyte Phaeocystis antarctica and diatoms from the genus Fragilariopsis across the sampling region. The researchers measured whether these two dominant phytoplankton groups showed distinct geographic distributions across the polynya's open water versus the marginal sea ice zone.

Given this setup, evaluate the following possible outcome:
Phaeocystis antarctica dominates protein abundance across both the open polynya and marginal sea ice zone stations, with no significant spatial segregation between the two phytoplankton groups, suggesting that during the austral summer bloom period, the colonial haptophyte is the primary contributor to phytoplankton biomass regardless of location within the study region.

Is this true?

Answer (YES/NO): NO